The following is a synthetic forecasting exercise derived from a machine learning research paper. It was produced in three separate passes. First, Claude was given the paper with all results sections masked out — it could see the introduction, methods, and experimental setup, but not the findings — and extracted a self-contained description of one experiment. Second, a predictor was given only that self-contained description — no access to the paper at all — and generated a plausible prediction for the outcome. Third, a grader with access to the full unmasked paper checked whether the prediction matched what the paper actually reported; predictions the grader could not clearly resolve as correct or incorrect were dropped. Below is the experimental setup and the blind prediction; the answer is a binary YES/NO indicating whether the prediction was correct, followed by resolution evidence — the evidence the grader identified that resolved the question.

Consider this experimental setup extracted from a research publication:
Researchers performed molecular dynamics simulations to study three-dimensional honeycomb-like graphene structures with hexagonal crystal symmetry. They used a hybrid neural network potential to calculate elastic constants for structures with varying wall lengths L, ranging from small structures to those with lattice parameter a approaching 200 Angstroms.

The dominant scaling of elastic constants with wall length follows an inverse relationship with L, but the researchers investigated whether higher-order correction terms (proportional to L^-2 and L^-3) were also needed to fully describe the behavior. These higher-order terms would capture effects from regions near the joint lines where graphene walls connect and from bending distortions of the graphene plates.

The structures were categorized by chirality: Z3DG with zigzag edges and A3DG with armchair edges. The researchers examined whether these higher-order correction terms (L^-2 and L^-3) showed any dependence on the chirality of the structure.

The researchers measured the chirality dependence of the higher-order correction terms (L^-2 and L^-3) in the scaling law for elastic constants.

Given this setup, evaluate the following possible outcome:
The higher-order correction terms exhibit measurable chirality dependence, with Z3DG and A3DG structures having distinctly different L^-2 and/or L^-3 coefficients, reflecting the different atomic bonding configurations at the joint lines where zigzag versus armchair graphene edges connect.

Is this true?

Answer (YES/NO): YES